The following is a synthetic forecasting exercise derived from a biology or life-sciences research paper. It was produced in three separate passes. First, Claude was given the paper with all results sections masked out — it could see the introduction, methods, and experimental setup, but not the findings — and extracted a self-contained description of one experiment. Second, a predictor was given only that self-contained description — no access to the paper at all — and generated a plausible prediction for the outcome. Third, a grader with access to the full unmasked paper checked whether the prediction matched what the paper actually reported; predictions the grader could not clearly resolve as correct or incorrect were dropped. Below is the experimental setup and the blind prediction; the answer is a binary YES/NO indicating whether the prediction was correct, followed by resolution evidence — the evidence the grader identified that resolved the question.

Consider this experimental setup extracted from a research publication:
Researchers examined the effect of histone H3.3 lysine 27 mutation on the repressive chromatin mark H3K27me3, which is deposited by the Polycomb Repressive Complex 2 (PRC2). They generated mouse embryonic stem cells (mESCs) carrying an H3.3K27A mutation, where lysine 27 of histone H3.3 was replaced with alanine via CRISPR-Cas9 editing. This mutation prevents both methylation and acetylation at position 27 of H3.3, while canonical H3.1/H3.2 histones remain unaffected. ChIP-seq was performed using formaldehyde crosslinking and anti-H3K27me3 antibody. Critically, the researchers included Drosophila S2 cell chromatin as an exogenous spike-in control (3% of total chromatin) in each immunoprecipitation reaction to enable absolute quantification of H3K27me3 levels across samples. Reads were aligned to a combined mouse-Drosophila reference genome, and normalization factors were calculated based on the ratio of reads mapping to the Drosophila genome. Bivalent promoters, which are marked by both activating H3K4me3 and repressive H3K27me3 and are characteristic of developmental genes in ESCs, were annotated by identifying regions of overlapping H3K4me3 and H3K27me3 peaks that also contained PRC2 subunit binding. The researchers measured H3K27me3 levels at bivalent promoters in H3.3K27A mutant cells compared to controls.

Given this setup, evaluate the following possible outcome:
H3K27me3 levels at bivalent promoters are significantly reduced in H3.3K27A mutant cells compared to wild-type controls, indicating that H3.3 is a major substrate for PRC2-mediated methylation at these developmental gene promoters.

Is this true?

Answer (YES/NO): YES